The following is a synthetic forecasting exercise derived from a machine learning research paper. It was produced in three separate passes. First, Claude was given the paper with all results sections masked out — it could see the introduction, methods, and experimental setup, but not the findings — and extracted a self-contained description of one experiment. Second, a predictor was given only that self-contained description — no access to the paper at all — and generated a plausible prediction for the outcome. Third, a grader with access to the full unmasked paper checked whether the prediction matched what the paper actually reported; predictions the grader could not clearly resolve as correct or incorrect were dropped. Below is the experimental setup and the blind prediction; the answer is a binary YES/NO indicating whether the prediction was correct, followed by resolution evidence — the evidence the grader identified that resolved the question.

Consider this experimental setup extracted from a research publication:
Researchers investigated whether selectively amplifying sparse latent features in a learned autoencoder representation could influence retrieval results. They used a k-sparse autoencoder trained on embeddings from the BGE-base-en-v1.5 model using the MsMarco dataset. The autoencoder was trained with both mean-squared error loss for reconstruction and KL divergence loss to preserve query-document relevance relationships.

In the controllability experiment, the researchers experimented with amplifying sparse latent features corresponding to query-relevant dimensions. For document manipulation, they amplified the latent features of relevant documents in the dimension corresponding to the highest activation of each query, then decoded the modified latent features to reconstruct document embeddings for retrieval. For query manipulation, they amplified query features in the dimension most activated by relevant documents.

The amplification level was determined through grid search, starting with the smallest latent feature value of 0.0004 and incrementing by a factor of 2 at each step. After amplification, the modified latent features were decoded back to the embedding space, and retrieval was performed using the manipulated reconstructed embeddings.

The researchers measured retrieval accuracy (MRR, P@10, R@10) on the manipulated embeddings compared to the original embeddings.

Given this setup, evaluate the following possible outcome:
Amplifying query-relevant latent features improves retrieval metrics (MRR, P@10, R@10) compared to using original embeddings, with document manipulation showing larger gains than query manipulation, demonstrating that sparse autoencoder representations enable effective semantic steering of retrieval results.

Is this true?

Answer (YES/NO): YES